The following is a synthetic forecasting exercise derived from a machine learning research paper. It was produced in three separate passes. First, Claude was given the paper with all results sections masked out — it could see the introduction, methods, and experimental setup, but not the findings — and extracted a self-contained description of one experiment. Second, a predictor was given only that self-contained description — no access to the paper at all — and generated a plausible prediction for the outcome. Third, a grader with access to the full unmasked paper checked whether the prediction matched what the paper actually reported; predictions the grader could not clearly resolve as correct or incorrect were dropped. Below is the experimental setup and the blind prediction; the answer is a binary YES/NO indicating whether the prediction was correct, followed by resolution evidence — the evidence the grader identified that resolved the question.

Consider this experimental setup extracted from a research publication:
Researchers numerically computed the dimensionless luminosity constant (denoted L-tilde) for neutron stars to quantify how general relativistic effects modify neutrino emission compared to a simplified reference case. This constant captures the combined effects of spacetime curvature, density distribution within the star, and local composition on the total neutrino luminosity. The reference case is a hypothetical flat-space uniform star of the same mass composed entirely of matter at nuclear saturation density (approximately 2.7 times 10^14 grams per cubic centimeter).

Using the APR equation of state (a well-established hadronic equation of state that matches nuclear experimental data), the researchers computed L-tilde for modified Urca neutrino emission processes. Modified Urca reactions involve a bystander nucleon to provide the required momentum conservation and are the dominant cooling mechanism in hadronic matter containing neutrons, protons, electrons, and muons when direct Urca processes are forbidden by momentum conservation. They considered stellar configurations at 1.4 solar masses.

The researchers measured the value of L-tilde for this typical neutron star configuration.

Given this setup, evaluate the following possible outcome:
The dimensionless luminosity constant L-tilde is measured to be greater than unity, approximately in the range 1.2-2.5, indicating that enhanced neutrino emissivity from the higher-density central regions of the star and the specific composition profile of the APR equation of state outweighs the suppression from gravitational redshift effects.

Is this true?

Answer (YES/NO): YES